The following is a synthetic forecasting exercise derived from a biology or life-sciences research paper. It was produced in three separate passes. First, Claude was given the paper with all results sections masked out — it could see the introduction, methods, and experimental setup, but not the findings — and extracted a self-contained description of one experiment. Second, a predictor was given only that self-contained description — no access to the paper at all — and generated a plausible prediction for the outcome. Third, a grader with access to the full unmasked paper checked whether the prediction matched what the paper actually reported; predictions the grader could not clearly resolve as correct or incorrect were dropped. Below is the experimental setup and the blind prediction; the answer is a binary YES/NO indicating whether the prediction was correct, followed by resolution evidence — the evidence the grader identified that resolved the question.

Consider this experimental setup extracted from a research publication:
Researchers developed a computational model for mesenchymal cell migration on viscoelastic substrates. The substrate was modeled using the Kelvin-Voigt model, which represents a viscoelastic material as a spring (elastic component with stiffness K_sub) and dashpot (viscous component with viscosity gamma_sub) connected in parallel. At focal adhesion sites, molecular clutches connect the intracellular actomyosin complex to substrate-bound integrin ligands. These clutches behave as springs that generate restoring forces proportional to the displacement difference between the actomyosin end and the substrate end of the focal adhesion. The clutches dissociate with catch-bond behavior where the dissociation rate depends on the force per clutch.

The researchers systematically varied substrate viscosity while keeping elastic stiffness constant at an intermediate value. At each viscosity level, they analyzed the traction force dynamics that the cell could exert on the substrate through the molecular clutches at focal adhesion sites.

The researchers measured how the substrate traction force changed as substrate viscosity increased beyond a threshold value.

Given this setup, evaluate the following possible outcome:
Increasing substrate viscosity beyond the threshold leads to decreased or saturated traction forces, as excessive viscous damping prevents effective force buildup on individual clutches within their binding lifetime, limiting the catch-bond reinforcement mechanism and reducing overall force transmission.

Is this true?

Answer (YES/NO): NO